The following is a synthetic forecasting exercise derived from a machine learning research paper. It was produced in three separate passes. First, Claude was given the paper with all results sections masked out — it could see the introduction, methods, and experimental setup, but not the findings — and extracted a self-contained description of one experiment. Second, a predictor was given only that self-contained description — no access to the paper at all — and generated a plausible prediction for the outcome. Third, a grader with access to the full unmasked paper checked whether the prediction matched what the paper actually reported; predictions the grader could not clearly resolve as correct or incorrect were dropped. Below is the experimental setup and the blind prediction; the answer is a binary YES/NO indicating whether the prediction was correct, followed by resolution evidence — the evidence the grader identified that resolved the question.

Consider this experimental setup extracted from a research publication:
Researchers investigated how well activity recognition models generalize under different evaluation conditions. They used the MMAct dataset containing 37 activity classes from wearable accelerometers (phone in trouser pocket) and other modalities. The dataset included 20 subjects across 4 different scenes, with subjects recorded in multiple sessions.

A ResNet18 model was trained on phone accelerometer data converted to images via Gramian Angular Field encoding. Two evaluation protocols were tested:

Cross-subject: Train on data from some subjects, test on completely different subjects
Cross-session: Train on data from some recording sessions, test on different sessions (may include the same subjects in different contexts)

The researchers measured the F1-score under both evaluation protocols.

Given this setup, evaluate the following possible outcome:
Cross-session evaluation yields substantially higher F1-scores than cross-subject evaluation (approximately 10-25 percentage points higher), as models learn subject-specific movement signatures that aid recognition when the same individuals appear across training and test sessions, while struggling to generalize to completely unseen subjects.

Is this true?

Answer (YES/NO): NO